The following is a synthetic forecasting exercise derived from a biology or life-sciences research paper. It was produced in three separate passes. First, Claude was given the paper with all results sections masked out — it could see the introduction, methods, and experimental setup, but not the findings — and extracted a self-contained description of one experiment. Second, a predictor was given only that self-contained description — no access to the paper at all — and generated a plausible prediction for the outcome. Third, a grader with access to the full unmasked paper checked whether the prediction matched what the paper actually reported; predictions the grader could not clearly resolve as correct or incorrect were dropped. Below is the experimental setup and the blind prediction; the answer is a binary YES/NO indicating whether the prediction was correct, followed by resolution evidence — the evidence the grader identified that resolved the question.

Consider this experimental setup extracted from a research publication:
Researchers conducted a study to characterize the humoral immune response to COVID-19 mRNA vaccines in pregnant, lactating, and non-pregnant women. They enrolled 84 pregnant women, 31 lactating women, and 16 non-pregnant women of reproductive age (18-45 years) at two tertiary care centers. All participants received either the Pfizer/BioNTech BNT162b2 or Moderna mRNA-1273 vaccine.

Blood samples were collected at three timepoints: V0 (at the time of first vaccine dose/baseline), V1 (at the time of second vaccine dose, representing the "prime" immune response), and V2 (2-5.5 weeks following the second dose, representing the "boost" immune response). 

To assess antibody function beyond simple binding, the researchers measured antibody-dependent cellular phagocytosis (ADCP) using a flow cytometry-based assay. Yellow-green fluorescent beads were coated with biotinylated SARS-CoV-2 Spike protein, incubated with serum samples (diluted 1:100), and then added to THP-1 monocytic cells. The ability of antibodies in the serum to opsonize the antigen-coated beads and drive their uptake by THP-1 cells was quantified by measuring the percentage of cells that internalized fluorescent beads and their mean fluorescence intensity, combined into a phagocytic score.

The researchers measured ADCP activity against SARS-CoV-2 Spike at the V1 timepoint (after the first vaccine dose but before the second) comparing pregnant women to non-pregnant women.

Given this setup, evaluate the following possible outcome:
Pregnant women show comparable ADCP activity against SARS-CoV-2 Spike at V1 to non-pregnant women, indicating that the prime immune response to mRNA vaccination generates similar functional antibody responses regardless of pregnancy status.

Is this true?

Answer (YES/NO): YES